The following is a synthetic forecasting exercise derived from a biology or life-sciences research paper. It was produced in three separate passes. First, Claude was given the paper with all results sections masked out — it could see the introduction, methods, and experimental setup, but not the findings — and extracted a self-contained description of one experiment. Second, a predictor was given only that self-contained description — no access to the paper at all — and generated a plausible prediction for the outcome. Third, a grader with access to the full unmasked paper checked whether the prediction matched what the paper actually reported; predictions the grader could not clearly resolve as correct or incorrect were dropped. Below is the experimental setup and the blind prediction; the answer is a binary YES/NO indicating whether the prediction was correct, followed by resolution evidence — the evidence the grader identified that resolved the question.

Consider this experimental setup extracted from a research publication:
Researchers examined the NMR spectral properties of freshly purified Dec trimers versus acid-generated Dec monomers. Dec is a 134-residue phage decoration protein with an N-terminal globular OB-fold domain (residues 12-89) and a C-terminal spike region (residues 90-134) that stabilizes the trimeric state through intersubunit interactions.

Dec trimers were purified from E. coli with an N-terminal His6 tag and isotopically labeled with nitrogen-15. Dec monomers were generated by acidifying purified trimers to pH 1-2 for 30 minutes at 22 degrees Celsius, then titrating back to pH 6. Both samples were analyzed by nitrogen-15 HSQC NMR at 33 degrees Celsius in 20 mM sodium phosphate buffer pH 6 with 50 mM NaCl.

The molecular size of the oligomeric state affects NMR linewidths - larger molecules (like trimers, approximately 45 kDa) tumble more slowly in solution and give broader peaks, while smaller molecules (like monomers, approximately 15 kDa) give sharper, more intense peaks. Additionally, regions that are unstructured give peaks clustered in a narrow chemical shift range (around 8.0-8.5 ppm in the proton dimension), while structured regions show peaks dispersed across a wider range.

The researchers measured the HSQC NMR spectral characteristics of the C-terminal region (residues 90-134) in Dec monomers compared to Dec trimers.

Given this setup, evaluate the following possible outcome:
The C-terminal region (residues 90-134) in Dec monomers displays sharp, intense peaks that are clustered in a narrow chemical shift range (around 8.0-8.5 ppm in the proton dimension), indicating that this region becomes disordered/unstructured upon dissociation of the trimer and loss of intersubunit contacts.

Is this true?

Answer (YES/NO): YES